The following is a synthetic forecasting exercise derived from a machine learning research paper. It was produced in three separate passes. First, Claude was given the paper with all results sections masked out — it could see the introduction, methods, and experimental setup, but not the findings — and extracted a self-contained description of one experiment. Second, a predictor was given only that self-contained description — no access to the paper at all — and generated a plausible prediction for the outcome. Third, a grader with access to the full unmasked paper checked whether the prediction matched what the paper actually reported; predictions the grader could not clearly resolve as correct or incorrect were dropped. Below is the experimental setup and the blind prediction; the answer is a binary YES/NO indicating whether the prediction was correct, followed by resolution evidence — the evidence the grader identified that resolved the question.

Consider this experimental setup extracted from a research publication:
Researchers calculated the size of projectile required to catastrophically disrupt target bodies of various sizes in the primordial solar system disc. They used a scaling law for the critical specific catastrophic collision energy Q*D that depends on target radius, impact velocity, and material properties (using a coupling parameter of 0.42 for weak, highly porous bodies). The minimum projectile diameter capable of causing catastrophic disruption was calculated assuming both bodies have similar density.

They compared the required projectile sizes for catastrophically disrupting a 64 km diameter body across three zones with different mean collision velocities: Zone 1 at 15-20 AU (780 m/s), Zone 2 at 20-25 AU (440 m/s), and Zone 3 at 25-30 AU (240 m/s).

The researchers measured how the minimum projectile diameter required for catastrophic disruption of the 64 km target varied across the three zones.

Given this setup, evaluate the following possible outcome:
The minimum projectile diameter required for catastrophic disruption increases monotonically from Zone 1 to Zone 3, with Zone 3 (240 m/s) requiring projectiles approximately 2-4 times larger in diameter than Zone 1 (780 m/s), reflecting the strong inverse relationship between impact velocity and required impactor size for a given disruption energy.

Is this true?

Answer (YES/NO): NO